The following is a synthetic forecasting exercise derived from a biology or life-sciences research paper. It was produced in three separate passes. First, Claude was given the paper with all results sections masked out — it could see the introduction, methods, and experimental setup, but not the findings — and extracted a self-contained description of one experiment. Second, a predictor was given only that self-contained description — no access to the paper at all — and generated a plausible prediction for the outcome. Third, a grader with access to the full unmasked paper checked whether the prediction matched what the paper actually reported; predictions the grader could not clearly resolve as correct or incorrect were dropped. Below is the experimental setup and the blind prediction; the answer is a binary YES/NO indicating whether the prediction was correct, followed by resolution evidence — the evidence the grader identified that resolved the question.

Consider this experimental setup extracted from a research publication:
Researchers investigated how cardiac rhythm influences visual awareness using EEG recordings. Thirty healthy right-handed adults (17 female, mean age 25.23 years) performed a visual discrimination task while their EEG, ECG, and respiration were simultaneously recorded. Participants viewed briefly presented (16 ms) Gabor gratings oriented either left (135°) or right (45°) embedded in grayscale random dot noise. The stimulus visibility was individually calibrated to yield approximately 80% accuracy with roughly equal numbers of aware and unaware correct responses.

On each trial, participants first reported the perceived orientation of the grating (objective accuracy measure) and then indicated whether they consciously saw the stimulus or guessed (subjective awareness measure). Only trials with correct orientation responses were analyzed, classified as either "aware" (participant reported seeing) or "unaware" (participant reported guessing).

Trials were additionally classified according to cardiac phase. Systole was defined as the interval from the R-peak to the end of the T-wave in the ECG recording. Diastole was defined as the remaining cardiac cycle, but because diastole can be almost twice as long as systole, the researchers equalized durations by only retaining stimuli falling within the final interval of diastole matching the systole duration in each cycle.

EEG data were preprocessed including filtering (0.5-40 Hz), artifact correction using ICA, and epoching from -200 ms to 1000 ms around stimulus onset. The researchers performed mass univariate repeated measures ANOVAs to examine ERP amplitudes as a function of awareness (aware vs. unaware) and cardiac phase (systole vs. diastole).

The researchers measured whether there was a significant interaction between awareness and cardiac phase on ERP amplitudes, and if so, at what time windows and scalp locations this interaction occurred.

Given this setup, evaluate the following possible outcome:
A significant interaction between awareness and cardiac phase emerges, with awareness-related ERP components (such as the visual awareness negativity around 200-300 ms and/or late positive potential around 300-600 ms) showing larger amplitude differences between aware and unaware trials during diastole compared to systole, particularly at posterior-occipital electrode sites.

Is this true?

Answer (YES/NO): NO